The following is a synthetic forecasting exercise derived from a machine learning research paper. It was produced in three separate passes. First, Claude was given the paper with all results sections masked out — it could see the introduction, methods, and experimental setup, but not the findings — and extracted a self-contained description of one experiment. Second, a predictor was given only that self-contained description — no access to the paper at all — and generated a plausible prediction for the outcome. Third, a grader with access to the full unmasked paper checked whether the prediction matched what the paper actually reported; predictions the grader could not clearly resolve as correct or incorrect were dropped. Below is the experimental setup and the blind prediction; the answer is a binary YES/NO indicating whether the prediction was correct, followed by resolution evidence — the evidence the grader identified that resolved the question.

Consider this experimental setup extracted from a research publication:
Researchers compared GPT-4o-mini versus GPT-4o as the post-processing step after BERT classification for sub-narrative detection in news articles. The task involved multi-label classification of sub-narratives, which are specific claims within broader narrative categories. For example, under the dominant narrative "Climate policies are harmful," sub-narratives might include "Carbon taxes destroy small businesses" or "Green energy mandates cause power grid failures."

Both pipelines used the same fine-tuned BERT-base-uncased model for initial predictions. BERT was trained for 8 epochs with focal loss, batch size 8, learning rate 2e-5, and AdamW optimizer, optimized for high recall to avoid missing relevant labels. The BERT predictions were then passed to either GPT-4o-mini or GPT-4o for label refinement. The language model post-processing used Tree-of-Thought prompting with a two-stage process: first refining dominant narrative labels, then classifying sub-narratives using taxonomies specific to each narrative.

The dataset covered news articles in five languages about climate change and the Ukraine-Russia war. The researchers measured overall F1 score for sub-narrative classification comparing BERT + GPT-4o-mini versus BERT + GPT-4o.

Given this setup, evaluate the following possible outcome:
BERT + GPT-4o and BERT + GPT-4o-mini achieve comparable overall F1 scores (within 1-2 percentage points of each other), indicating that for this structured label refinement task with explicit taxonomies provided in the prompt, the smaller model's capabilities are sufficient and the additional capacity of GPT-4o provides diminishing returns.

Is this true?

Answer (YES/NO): YES